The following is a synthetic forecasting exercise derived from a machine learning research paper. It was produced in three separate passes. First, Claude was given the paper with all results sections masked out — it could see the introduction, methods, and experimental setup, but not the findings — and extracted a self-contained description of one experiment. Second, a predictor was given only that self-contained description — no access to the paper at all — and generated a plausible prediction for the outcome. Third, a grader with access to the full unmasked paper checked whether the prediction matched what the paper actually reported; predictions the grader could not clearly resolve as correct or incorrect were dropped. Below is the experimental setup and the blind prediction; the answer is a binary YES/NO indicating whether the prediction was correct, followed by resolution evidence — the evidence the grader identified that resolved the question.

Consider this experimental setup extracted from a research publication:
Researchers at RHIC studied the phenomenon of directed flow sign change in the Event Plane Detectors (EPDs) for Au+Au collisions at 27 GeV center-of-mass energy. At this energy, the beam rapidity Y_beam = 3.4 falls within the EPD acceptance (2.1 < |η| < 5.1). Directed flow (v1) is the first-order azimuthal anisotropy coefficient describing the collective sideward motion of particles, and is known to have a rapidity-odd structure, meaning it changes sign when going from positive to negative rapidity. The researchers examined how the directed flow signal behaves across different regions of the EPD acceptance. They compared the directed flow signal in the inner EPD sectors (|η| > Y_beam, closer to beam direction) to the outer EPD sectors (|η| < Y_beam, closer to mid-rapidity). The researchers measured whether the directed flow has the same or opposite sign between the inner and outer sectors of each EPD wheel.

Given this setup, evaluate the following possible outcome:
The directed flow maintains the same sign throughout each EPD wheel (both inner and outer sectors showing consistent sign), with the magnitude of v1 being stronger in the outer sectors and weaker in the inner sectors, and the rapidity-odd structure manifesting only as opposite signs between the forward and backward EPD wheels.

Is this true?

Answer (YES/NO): NO